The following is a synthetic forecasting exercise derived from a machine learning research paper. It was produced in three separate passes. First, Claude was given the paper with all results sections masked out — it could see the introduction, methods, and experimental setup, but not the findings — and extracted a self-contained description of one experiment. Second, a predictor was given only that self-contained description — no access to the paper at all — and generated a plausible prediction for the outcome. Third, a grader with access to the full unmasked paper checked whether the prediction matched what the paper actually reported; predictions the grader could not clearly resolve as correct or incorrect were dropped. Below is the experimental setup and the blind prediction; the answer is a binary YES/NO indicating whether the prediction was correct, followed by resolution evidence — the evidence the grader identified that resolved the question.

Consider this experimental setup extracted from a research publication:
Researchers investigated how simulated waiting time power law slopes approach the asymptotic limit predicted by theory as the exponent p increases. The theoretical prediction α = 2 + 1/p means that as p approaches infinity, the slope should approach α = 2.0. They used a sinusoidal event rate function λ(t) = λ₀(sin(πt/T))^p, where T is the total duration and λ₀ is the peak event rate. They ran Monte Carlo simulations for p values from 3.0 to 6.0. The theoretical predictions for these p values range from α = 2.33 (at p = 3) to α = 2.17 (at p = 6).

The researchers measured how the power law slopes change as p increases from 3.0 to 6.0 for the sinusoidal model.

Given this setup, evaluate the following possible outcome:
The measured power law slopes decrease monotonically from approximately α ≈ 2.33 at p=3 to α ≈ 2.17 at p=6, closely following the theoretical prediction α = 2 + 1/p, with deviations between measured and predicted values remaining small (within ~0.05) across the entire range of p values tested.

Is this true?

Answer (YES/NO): NO